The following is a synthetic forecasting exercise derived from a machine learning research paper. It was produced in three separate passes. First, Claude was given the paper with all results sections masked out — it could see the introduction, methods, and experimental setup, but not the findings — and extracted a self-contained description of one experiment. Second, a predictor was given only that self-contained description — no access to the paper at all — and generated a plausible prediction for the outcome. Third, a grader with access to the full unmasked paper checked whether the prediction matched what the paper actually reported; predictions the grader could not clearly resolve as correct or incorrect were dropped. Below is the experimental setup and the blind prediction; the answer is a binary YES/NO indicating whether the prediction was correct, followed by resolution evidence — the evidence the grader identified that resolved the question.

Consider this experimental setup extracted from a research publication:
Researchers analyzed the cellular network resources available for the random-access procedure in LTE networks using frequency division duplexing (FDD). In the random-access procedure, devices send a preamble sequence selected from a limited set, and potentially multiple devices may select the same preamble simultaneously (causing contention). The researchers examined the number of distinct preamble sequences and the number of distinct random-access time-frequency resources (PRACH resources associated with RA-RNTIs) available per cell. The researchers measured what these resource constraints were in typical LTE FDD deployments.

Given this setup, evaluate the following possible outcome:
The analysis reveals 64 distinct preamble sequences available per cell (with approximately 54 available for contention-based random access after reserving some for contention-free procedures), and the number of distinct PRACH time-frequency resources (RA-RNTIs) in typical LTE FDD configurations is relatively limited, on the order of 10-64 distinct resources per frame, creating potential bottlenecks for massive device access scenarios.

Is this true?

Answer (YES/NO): NO